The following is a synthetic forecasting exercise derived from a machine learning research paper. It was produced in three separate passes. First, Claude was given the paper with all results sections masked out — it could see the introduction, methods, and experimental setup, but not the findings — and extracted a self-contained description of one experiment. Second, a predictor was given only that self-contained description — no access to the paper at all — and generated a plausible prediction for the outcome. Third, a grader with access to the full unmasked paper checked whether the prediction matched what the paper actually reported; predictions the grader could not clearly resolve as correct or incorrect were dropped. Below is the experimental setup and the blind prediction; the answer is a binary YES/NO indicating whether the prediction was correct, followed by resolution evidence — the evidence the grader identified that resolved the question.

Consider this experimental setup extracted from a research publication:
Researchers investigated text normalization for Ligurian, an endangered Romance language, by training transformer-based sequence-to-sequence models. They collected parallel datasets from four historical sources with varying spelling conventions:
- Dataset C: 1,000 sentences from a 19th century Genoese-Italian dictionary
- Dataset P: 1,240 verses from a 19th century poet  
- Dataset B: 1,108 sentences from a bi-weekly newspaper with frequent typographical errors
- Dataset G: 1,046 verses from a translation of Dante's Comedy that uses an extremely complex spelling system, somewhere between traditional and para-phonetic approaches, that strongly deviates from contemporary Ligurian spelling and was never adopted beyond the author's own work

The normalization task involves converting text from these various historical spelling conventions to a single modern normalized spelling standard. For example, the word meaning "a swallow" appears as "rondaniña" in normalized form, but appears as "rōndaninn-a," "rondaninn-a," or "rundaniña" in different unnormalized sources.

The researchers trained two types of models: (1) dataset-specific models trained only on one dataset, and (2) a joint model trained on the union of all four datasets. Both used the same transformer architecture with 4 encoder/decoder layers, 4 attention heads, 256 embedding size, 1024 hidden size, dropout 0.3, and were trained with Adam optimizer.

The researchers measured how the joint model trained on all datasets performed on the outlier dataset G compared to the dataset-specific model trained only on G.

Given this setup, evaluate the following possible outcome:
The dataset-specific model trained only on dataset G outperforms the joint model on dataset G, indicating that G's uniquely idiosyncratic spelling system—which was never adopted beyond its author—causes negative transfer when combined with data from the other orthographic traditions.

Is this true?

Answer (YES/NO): YES